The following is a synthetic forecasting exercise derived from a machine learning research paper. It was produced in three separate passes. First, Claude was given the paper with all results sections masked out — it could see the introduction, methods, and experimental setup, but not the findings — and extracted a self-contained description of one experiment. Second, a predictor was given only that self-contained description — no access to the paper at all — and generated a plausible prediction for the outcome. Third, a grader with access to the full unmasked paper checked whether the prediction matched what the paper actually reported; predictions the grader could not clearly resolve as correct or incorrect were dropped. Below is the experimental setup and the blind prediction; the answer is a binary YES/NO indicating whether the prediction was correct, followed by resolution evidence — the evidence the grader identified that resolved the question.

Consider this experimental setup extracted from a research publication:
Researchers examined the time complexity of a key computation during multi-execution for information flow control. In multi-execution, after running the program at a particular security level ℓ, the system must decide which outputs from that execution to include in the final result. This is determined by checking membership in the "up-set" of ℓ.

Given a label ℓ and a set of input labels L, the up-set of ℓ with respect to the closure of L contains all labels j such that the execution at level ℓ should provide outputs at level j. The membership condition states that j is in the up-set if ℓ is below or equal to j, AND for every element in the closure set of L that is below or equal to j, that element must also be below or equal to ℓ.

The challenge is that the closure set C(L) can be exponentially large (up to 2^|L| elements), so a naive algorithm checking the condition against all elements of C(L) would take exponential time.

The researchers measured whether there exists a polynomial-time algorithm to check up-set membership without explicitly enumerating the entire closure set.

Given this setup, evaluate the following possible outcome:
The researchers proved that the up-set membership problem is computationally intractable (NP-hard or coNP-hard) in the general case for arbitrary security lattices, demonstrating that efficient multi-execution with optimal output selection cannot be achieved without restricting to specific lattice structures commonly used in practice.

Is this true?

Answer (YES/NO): NO